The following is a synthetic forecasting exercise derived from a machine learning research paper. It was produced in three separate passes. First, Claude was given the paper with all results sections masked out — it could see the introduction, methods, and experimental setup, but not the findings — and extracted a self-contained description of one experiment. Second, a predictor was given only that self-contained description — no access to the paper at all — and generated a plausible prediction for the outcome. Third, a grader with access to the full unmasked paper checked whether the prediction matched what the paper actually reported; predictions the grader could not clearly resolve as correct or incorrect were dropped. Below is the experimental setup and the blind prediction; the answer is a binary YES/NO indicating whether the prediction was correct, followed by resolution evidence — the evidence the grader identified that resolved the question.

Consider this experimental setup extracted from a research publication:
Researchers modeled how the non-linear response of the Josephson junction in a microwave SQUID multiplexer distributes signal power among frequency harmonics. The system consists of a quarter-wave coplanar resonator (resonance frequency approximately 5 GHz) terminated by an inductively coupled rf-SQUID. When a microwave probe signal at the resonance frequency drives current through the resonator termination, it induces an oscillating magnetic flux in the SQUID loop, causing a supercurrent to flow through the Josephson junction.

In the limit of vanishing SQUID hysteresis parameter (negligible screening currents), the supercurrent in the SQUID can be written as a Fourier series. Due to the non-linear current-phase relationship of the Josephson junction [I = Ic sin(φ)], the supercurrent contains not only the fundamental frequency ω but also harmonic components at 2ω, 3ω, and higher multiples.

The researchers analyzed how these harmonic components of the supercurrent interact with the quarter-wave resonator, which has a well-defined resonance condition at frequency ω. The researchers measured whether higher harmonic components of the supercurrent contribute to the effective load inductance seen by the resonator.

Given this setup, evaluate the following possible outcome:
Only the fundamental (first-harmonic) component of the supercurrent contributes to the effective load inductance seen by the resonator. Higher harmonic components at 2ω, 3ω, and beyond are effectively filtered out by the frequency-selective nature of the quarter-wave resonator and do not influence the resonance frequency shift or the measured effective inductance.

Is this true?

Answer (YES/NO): YES